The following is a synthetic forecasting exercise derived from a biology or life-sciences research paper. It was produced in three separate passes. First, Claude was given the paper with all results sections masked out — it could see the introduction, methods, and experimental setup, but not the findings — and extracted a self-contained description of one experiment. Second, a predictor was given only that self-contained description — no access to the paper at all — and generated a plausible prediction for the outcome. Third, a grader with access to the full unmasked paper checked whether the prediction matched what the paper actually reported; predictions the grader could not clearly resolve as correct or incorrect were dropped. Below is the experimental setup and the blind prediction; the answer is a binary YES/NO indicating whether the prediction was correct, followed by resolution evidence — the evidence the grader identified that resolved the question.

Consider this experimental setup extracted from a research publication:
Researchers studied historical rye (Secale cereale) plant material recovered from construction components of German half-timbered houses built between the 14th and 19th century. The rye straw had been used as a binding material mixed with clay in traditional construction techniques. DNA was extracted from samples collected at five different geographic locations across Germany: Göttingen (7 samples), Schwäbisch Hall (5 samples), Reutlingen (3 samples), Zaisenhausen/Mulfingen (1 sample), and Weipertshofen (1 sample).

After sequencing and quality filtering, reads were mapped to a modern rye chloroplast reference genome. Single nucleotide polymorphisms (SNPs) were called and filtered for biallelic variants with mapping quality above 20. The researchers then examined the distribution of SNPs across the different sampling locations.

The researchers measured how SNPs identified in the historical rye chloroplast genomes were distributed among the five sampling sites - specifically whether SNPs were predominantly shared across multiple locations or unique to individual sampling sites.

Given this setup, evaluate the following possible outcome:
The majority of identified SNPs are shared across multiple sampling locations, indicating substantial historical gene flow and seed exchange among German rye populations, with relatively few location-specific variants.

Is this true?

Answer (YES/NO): NO